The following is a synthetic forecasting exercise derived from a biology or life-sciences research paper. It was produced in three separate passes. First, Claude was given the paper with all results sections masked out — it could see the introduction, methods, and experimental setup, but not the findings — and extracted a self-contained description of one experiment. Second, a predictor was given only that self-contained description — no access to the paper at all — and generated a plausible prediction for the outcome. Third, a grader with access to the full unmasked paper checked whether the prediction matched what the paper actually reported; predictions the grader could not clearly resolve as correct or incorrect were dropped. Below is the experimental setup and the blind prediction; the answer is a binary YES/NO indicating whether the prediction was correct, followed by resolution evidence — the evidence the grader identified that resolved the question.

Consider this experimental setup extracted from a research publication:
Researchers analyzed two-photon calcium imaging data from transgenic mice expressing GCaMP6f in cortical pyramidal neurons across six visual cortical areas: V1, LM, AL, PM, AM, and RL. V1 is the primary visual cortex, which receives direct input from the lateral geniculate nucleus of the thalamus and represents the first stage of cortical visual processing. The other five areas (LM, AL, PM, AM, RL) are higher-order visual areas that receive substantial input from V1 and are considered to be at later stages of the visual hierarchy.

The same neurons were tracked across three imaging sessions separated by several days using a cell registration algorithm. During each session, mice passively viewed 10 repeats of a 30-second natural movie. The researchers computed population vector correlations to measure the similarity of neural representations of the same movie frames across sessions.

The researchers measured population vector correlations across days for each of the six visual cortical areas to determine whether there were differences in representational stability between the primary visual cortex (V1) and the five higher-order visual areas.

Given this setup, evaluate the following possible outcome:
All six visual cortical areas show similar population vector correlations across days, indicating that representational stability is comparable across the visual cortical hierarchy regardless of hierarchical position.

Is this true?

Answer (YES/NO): NO